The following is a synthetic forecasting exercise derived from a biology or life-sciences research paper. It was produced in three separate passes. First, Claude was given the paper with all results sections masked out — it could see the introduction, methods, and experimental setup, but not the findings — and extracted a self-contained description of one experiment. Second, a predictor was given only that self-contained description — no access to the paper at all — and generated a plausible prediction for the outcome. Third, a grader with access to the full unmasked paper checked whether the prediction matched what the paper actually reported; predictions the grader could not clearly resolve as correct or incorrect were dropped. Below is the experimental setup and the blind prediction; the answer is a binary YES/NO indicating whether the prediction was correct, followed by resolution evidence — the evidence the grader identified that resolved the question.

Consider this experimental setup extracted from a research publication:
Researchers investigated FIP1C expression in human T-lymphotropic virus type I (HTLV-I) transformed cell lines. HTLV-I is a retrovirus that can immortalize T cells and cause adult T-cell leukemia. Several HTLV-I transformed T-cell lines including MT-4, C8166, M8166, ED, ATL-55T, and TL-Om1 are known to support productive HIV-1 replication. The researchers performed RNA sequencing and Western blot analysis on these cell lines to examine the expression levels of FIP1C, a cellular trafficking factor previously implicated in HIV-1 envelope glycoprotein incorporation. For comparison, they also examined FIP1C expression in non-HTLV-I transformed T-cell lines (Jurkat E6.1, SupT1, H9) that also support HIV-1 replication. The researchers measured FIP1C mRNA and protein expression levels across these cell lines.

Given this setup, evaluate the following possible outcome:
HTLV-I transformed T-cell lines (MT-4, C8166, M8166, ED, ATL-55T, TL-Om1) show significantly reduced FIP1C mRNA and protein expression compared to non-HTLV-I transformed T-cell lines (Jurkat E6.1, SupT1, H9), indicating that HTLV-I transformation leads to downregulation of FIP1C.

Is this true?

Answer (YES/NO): NO